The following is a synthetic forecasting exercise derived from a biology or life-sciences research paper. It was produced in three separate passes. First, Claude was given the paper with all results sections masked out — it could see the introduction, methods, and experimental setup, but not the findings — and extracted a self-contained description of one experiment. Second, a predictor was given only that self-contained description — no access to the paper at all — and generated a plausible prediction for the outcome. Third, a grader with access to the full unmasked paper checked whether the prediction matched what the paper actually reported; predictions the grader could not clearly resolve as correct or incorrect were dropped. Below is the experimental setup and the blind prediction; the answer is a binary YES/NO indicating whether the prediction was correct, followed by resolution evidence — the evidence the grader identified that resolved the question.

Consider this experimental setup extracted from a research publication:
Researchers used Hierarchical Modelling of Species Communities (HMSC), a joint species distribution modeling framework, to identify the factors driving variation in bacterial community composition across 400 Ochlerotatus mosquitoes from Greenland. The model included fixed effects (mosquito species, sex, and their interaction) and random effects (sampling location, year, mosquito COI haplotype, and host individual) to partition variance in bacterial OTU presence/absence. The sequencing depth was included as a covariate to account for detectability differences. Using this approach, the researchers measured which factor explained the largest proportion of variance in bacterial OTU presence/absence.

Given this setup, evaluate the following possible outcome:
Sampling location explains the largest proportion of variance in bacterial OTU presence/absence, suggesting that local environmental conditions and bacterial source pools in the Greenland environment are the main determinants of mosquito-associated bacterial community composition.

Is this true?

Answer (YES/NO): NO